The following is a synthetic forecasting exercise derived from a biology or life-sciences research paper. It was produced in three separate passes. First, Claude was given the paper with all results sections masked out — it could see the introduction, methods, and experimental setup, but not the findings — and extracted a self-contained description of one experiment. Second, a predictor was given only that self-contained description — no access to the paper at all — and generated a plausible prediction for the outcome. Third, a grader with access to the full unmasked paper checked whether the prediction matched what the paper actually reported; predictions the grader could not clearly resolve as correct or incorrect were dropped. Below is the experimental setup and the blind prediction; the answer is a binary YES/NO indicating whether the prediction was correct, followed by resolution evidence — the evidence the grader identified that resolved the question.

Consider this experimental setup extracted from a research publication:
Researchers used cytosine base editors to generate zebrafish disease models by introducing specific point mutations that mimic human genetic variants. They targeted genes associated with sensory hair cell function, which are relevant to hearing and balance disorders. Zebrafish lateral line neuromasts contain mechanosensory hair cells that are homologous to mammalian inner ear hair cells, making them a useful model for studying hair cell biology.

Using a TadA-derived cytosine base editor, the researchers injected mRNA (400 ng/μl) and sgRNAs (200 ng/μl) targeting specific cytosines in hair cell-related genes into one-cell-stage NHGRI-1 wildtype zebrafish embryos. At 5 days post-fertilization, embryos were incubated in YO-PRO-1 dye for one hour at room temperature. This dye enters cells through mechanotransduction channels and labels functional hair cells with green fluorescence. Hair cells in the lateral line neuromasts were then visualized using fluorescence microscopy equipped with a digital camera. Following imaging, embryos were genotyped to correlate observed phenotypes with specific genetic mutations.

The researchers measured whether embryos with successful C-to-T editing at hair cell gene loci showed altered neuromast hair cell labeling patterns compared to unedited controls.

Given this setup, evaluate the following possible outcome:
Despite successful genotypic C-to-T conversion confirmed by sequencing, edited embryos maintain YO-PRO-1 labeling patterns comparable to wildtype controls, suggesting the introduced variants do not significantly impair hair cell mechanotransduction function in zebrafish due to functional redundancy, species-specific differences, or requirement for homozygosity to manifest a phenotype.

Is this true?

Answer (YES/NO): NO